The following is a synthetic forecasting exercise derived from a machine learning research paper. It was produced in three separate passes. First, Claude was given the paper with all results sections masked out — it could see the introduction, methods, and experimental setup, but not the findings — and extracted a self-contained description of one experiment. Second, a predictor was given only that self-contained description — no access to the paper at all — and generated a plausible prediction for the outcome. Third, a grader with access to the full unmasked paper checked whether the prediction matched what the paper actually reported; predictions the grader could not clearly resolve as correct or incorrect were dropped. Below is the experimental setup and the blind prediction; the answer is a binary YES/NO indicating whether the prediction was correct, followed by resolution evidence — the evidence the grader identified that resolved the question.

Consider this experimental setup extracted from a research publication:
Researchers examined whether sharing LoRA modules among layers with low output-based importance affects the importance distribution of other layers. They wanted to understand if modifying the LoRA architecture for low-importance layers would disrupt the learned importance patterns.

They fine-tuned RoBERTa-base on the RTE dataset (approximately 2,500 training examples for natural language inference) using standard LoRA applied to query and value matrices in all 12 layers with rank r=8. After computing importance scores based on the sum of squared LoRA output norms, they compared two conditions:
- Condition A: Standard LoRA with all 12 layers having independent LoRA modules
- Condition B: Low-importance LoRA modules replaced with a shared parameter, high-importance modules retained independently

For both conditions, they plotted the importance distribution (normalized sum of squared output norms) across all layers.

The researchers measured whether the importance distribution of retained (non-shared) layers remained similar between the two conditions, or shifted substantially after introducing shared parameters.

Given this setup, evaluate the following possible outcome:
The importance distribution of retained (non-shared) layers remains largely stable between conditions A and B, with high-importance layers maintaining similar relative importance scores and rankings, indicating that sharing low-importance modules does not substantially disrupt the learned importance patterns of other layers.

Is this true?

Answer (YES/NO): YES